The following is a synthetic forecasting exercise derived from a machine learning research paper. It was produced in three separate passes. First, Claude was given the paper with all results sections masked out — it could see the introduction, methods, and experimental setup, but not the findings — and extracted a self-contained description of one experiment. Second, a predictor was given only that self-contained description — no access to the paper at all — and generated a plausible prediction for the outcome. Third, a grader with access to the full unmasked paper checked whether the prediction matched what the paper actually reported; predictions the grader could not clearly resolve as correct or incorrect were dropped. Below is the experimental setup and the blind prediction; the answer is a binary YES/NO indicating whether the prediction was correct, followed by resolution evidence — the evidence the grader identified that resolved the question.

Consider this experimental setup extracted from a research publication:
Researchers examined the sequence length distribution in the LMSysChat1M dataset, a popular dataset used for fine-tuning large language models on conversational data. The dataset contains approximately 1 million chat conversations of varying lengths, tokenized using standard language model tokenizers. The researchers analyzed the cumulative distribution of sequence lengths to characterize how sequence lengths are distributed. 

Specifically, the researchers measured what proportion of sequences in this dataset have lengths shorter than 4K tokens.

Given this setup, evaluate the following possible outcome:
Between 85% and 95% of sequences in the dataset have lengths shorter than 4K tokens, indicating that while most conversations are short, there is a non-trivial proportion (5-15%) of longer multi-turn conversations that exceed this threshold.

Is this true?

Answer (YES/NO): NO